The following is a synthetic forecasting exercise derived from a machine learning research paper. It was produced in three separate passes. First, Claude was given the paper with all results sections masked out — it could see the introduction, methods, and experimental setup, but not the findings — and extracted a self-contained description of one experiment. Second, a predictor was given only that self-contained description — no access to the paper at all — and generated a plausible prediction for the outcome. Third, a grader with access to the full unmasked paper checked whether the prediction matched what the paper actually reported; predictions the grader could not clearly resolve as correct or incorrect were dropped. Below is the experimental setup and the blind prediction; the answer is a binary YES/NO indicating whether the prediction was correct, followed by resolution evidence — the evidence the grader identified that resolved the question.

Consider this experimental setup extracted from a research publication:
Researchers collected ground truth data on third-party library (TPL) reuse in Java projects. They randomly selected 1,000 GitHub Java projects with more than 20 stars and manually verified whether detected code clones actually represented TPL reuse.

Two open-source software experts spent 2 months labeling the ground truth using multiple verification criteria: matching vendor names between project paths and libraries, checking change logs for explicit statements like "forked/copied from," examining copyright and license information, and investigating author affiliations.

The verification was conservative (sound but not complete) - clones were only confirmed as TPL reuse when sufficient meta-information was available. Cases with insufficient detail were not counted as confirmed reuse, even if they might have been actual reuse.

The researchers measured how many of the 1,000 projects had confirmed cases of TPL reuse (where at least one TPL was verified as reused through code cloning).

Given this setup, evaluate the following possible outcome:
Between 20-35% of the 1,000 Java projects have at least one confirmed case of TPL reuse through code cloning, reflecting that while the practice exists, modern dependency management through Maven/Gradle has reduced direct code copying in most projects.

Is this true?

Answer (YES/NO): NO